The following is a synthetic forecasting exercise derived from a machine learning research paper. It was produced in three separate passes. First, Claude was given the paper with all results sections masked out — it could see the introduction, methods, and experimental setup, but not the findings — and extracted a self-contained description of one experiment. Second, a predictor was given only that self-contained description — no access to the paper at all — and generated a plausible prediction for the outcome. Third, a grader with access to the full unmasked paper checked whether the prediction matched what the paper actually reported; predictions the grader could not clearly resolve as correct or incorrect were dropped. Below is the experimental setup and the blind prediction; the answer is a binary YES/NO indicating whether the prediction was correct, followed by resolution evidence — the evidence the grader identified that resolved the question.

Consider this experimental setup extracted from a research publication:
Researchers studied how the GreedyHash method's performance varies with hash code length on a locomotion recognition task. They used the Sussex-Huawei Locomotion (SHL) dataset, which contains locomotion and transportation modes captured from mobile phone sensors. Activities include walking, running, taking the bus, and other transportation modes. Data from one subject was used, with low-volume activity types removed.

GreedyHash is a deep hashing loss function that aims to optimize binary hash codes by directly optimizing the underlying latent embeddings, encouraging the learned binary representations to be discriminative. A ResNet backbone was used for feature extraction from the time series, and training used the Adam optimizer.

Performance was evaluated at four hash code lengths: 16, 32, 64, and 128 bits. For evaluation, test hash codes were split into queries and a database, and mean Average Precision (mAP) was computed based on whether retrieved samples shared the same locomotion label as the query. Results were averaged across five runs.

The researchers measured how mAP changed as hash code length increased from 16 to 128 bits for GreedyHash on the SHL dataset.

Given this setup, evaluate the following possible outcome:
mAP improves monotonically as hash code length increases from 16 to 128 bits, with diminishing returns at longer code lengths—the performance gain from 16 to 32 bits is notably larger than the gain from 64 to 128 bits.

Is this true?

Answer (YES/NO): NO